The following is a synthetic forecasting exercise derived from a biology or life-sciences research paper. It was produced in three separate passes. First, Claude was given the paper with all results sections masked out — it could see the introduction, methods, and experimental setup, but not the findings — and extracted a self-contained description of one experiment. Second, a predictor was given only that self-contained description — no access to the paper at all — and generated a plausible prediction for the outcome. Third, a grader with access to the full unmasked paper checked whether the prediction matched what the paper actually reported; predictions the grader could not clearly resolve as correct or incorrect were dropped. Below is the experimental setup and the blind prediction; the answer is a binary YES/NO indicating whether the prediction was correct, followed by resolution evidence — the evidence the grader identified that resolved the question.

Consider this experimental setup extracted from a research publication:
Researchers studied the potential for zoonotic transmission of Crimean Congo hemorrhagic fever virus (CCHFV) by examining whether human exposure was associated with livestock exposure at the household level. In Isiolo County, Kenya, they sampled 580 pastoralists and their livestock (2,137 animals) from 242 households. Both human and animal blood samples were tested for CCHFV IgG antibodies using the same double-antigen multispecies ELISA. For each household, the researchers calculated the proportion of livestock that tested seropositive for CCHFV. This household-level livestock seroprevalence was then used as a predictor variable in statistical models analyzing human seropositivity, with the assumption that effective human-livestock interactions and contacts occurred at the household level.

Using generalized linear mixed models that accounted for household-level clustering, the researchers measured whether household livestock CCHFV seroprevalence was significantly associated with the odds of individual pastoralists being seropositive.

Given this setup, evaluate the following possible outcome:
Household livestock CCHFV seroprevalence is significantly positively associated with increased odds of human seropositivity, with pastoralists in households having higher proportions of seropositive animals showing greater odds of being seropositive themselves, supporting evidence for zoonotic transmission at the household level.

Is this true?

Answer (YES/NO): YES